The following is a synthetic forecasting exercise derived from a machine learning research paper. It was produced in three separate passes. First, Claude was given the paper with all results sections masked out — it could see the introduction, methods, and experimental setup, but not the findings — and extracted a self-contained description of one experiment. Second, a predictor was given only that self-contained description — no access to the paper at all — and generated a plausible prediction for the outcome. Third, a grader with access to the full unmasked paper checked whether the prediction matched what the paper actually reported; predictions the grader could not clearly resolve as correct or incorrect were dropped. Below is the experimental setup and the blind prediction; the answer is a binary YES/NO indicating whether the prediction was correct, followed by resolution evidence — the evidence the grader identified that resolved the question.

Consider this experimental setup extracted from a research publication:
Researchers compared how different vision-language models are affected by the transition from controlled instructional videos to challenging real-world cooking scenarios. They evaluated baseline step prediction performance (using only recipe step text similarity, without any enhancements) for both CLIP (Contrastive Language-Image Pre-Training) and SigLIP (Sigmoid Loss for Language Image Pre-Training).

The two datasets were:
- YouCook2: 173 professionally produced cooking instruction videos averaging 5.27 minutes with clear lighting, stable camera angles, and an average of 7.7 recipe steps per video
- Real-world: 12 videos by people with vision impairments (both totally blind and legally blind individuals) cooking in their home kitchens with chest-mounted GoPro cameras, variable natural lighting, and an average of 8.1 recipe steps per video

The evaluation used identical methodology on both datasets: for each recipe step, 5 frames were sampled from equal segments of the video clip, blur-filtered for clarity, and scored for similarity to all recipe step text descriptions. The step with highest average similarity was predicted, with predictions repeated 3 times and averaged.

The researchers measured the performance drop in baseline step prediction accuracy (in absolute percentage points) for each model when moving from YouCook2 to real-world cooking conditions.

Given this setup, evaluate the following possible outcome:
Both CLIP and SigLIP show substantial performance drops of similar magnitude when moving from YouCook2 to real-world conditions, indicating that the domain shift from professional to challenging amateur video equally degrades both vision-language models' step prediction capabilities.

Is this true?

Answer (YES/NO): NO